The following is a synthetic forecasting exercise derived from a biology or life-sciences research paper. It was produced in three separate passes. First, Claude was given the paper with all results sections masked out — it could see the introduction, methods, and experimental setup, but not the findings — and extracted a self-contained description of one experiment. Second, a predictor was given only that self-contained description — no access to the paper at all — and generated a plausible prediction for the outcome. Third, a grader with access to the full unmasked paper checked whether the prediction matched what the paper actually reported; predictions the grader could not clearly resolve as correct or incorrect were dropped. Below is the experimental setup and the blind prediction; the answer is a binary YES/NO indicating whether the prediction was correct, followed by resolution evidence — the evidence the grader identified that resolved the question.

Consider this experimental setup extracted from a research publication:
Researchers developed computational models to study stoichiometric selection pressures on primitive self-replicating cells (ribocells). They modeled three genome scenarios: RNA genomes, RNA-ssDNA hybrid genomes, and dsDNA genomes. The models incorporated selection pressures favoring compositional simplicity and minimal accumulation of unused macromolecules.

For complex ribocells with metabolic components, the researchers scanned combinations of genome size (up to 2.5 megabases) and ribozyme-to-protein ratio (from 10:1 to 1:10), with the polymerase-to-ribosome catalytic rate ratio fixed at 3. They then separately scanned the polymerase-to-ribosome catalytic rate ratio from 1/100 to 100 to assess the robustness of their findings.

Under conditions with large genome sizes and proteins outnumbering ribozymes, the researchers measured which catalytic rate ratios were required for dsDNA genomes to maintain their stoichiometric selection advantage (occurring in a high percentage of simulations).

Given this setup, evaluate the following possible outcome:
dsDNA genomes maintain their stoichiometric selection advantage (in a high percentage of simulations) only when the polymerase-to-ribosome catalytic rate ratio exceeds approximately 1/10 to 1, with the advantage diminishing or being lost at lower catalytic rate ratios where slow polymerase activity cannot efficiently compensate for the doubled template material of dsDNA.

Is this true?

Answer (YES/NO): NO